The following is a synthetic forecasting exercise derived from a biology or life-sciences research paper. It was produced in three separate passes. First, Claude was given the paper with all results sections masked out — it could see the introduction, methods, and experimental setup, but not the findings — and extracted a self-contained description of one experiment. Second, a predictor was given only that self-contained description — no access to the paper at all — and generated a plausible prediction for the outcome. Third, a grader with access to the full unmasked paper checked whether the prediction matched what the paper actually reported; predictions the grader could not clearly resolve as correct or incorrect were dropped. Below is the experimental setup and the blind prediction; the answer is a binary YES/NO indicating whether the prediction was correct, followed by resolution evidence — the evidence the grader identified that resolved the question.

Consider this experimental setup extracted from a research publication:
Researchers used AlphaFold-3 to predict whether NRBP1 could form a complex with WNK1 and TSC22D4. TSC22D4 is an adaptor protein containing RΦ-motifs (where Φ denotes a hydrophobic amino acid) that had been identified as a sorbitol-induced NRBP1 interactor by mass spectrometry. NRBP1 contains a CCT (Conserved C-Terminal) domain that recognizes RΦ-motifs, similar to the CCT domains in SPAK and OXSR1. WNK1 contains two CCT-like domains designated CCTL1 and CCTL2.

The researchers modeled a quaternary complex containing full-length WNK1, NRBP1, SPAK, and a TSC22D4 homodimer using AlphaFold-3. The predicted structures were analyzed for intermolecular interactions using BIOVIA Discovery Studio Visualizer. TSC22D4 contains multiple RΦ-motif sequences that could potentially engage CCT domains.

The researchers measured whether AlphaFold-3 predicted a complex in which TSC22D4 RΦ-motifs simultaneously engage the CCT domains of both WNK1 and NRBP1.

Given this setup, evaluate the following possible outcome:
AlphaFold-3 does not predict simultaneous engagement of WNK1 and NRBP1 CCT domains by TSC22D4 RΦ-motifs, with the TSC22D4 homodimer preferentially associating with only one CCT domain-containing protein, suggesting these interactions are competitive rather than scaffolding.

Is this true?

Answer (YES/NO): NO